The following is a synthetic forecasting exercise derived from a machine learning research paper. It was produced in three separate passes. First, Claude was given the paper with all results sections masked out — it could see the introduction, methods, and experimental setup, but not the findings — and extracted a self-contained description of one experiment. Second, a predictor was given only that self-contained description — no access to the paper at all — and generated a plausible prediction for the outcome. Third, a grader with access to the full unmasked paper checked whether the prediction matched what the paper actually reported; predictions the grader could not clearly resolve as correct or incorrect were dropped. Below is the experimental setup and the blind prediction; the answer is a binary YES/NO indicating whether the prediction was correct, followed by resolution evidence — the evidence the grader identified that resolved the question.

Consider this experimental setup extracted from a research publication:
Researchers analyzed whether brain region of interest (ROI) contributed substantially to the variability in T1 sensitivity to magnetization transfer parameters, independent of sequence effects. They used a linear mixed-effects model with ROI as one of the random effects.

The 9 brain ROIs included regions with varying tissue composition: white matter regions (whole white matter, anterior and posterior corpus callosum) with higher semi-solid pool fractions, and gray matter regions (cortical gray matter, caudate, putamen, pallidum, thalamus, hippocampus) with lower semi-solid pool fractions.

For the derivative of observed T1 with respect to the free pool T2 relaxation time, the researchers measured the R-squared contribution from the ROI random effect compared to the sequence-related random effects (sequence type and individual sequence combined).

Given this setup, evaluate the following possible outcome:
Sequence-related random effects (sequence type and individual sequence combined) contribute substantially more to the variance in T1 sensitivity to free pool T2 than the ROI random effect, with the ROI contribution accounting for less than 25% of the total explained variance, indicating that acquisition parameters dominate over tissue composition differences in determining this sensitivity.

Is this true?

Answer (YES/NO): YES